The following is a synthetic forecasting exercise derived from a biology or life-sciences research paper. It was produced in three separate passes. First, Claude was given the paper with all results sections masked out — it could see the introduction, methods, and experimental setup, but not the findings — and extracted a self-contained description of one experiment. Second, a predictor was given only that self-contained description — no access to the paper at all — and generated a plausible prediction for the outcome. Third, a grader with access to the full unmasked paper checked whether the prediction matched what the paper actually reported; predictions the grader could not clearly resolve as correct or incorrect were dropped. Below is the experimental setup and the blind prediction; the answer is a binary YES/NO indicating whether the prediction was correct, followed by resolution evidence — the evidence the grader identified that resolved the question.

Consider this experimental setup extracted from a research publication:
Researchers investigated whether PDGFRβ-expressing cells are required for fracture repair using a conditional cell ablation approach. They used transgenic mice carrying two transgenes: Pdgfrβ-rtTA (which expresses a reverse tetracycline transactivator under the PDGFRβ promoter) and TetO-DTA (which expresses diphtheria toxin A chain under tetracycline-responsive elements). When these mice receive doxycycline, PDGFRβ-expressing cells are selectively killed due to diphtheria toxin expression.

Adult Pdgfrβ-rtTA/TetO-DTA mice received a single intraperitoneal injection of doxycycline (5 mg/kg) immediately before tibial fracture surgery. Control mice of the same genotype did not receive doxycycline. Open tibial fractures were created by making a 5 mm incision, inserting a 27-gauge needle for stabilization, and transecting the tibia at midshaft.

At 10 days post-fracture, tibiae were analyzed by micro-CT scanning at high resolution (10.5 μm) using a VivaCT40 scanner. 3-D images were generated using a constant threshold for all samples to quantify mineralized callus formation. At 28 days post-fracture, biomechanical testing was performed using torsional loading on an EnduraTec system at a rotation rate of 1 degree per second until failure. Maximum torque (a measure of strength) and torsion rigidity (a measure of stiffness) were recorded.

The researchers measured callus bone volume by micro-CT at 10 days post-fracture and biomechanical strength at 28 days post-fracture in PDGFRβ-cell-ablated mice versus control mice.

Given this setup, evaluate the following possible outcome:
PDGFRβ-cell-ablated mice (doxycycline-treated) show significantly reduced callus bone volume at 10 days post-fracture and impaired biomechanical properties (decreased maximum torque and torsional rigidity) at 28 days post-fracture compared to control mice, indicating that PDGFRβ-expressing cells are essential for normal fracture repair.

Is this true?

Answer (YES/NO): NO